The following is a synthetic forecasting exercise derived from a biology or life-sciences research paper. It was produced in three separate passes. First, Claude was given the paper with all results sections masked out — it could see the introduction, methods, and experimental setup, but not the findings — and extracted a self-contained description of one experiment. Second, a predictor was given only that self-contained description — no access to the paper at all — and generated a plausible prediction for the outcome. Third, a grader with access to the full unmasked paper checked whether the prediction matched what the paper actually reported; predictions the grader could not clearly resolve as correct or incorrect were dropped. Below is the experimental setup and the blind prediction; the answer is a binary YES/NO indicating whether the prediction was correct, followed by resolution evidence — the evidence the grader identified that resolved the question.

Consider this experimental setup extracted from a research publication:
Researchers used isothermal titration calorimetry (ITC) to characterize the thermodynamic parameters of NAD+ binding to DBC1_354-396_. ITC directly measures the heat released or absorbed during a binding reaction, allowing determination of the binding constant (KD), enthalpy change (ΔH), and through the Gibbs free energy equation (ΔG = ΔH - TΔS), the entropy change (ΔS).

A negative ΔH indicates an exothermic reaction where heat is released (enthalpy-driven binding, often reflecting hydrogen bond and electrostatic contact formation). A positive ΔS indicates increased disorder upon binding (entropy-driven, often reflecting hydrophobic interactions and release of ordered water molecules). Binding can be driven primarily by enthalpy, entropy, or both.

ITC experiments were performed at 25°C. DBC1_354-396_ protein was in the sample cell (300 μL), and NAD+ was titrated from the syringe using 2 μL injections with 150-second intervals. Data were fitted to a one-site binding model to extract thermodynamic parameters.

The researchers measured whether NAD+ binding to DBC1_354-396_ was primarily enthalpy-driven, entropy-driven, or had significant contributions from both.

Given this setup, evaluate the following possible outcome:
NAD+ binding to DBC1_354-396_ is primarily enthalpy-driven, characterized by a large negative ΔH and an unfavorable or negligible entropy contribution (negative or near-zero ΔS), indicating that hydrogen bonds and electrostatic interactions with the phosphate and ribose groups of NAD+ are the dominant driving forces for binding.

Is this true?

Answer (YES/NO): NO